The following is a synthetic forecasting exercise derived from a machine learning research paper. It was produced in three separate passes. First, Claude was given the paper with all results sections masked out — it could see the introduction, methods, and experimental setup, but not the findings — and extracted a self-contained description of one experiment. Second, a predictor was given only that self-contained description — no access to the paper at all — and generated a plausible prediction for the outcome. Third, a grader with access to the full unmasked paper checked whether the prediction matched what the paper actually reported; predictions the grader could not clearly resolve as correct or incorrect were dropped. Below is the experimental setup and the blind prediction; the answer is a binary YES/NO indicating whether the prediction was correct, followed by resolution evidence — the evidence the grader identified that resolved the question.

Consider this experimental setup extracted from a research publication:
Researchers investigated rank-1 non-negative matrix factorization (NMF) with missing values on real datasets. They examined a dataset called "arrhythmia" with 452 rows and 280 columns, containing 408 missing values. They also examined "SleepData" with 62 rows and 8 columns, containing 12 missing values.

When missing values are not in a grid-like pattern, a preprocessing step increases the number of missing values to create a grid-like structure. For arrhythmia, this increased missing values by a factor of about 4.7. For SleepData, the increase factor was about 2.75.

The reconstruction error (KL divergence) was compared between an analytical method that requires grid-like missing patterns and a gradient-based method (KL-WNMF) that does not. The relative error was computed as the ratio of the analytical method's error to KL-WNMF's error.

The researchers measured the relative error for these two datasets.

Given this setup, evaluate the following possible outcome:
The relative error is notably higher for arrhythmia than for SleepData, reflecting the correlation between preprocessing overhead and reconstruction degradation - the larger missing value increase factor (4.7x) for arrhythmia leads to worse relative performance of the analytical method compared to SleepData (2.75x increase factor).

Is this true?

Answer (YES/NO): NO